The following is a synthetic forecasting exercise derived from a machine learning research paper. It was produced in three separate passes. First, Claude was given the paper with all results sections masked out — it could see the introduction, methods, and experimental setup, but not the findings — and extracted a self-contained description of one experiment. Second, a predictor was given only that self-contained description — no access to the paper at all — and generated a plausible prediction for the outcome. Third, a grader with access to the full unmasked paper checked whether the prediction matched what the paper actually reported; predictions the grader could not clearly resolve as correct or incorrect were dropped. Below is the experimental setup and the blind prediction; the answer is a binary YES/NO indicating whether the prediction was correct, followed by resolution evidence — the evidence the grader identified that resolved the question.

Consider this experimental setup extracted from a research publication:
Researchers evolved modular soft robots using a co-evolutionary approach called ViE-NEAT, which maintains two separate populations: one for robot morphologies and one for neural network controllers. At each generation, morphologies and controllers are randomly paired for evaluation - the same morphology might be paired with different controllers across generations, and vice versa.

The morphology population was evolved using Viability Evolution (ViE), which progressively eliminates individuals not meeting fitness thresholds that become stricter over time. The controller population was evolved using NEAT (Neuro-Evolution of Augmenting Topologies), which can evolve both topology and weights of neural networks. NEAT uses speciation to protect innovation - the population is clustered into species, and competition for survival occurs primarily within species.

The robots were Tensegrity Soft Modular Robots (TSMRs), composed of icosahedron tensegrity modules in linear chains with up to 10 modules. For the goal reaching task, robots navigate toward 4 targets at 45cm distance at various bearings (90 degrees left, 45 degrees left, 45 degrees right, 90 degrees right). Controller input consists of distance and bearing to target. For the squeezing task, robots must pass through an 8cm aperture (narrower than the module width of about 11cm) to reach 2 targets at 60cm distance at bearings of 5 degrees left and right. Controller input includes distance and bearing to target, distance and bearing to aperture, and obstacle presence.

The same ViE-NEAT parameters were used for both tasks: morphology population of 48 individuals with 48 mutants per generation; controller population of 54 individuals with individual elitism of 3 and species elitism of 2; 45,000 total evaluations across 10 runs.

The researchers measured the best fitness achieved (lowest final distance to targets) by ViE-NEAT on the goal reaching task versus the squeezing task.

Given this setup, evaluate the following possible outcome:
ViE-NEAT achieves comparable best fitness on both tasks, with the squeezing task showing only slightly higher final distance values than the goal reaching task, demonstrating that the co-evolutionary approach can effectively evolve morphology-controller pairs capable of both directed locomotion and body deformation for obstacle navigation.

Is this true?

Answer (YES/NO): NO